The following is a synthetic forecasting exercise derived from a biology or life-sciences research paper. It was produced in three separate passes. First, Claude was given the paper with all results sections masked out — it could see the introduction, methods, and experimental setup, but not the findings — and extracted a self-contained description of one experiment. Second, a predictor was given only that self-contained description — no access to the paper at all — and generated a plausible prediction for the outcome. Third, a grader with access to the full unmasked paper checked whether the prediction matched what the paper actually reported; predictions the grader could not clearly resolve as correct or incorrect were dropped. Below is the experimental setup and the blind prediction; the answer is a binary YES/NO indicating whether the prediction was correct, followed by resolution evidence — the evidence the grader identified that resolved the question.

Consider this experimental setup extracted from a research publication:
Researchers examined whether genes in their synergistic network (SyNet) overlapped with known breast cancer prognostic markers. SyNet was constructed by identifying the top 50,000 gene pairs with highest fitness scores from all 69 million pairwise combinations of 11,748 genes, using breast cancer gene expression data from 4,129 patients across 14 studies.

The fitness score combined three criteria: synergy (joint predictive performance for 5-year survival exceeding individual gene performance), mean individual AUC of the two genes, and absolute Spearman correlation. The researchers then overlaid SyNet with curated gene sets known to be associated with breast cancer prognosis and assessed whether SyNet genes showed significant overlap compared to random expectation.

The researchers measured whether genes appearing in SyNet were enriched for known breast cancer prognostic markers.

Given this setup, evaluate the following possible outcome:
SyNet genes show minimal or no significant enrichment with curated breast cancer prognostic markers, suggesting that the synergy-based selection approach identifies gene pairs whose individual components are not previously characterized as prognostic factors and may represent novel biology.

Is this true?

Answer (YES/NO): NO